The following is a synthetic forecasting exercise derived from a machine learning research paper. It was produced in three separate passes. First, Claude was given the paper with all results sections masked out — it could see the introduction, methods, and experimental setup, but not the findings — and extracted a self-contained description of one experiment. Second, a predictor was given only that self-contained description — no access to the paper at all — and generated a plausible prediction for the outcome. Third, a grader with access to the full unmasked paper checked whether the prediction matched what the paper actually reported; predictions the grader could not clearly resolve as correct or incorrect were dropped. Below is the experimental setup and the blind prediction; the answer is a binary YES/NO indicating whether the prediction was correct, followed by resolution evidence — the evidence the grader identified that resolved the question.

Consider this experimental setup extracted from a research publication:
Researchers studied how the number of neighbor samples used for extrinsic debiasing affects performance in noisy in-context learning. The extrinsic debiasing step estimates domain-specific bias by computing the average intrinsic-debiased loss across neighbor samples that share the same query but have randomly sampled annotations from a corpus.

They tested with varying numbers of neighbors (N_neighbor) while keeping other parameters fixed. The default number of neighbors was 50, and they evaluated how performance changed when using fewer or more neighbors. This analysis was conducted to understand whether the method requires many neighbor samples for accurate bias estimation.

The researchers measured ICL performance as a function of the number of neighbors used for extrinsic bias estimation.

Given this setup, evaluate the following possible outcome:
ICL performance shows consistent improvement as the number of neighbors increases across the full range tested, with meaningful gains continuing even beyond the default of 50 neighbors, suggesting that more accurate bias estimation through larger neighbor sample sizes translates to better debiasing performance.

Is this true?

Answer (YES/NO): NO